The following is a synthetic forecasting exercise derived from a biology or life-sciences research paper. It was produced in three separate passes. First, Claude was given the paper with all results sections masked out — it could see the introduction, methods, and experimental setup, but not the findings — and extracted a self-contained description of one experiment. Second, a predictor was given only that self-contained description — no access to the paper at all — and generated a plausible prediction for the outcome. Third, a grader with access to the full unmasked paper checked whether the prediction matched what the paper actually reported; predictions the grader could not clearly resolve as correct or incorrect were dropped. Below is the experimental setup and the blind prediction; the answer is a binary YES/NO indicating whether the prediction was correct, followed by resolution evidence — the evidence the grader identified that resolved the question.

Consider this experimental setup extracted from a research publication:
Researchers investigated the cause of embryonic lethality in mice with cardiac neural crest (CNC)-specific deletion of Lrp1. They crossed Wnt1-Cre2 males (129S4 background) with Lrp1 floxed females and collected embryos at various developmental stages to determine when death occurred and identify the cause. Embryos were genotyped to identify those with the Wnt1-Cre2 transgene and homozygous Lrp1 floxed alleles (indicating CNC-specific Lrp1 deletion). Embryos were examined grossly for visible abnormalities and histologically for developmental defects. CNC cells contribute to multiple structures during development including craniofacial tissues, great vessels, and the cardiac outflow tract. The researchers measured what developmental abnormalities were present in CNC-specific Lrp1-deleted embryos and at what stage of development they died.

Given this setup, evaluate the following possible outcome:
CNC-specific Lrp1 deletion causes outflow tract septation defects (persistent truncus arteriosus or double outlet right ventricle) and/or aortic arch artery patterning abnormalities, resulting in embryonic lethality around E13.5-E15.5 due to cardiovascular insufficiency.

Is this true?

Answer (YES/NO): NO